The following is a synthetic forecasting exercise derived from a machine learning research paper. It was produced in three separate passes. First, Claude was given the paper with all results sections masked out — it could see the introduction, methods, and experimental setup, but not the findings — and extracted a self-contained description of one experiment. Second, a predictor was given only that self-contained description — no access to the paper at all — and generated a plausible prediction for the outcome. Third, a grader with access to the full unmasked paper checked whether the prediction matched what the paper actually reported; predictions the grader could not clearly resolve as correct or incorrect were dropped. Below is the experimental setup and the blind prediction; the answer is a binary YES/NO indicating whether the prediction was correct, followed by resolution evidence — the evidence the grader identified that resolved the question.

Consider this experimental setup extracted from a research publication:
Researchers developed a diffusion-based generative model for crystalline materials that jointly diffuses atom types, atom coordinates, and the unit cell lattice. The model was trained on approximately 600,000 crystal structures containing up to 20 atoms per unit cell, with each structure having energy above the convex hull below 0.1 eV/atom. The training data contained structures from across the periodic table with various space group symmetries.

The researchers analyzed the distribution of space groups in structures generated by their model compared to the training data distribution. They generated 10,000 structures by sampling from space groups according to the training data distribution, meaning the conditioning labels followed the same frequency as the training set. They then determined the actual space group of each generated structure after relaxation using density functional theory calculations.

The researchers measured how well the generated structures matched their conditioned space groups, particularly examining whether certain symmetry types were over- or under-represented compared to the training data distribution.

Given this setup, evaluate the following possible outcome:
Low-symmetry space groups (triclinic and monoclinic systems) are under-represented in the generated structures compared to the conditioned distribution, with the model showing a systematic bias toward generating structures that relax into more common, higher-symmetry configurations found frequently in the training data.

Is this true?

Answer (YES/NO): NO